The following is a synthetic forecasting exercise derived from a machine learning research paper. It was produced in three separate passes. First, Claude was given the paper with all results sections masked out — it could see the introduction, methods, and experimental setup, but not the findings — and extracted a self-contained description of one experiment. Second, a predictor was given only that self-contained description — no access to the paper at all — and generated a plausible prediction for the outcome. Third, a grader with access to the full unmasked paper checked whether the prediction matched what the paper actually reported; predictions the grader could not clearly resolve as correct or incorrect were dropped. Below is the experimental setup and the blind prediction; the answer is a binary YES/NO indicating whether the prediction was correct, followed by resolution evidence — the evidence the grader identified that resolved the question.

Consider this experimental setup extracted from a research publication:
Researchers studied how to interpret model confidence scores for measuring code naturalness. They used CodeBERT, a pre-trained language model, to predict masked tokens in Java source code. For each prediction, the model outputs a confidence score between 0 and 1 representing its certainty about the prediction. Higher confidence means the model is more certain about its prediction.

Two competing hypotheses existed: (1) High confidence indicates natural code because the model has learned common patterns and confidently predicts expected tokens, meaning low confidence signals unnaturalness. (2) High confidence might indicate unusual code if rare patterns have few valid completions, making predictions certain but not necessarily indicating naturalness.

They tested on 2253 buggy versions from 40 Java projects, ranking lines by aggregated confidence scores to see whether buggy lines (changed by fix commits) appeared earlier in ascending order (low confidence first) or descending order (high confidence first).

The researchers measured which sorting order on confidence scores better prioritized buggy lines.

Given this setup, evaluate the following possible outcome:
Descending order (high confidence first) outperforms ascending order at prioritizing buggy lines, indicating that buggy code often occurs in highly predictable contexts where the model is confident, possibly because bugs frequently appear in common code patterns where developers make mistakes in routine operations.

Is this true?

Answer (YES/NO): NO